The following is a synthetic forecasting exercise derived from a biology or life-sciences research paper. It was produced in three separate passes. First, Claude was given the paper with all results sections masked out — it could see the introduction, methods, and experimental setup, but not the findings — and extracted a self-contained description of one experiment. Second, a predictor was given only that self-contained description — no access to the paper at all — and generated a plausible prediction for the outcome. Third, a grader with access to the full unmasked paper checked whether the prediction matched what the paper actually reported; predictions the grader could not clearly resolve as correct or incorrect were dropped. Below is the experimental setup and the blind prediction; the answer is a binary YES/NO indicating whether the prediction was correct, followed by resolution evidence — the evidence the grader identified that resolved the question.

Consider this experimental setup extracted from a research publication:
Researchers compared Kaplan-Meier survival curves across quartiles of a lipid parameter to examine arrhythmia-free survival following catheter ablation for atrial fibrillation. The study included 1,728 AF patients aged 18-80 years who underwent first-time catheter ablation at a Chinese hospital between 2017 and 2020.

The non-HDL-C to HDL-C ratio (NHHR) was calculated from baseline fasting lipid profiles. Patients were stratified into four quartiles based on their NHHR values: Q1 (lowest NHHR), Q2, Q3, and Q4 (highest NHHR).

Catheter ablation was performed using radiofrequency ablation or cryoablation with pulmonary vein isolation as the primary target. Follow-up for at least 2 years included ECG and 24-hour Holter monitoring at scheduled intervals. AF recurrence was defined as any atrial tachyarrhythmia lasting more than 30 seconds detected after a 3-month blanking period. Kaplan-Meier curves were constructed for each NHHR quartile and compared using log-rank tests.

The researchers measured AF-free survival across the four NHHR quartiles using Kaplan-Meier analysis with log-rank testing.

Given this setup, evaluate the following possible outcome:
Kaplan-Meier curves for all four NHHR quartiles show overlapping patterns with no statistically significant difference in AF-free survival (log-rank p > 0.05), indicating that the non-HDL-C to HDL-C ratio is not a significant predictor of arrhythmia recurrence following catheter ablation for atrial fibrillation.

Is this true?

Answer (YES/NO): NO